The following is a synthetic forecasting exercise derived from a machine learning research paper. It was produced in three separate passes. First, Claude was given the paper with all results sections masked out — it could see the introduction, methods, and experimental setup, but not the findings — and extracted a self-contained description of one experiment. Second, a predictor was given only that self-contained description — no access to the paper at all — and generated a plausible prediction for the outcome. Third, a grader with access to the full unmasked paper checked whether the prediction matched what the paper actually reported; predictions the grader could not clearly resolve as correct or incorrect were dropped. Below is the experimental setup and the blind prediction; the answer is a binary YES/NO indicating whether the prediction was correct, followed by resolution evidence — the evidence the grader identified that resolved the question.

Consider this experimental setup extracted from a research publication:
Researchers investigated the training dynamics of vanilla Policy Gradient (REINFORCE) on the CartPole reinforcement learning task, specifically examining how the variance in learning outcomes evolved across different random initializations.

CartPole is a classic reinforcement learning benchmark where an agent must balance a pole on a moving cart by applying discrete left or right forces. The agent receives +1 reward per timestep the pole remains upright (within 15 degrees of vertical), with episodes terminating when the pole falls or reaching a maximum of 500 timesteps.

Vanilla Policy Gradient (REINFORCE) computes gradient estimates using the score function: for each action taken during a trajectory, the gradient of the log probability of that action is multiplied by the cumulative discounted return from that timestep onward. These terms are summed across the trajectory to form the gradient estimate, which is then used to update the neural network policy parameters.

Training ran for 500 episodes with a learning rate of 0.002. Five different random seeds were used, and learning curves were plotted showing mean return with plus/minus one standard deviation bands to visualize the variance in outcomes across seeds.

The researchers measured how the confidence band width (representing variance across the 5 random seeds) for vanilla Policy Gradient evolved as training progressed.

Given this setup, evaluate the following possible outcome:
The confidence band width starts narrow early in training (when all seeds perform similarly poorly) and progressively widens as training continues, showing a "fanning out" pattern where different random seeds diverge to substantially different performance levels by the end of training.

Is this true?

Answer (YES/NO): NO